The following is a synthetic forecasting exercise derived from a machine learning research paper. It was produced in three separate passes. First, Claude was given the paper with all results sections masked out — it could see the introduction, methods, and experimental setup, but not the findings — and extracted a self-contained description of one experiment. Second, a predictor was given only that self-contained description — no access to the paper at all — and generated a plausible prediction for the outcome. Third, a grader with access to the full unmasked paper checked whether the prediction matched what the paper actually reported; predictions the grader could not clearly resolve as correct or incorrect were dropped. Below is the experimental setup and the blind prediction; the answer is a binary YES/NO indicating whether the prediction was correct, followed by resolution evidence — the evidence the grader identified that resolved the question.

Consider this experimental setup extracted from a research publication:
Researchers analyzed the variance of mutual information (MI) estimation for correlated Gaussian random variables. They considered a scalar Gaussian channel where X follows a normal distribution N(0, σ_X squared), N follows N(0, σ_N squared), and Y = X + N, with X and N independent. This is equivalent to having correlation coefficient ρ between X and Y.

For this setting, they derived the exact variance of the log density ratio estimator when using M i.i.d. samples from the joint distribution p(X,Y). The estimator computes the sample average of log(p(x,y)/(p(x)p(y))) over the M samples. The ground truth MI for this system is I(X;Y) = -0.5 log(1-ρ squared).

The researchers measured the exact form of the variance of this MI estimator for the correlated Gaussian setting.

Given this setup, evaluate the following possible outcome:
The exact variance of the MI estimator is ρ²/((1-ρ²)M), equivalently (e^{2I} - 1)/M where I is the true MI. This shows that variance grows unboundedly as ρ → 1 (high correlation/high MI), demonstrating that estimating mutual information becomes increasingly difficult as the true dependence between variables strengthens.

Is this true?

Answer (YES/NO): NO